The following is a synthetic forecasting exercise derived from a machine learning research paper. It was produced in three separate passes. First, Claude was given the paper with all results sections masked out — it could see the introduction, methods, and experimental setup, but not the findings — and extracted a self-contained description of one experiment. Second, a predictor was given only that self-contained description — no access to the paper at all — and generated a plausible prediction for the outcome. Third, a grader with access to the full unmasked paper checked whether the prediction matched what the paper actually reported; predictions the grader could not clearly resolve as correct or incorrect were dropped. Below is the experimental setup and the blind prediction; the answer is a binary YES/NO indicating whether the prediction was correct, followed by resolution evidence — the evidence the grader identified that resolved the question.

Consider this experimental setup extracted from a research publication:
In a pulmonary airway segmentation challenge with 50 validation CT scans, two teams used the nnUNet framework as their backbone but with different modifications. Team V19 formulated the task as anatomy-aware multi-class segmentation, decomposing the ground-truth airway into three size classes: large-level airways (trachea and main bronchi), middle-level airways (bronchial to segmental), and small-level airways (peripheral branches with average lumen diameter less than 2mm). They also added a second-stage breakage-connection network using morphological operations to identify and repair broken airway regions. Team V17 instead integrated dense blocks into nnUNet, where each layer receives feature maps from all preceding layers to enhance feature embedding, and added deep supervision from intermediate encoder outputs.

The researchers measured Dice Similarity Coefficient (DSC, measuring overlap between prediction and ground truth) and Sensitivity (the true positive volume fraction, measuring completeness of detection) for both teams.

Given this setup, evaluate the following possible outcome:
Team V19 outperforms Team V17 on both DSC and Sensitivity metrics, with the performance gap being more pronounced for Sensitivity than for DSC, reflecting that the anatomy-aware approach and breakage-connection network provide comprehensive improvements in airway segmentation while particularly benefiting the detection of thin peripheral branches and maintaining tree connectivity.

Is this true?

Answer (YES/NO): NO